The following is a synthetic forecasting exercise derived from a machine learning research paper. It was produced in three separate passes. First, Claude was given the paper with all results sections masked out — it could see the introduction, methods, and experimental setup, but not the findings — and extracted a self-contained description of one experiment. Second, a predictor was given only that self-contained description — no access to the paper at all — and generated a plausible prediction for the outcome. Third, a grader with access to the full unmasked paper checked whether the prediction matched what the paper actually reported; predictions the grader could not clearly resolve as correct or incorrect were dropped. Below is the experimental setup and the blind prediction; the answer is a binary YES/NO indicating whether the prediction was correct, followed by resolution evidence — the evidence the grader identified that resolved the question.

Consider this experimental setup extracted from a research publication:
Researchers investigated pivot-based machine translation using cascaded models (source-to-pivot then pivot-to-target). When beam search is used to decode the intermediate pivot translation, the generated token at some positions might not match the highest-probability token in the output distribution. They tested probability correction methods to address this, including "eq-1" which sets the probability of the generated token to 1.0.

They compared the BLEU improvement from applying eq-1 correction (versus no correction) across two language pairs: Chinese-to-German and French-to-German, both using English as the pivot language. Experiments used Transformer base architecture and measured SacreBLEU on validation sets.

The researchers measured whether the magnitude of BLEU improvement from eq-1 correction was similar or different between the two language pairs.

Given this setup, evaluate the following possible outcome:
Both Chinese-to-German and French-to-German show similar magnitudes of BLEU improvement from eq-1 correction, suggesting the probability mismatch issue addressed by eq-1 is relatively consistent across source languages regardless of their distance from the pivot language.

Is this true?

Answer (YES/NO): YES